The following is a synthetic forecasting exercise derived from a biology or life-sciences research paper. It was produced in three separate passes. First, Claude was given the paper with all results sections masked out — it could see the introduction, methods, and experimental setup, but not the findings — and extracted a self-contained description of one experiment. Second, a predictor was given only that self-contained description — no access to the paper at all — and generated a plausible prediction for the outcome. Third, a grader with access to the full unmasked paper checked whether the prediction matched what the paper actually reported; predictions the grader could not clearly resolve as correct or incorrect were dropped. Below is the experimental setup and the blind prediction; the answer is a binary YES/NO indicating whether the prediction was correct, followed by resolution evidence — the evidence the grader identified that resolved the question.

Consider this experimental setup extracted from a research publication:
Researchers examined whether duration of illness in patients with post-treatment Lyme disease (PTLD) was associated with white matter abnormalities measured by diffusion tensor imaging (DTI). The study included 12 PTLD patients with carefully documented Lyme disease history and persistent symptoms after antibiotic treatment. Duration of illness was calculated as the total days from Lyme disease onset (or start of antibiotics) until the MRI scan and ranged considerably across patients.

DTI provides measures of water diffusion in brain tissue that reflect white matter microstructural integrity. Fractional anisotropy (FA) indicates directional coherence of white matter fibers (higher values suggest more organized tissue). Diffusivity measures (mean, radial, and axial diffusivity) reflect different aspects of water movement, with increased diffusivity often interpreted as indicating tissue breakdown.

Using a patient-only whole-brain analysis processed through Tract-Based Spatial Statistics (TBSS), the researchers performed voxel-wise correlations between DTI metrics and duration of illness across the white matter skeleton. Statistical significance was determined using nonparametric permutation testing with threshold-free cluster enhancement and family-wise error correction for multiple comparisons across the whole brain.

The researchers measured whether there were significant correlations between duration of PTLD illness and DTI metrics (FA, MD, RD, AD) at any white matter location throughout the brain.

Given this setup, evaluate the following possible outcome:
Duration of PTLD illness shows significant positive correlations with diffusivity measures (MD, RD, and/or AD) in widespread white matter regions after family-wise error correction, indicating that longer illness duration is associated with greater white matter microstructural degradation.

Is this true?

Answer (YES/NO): NO